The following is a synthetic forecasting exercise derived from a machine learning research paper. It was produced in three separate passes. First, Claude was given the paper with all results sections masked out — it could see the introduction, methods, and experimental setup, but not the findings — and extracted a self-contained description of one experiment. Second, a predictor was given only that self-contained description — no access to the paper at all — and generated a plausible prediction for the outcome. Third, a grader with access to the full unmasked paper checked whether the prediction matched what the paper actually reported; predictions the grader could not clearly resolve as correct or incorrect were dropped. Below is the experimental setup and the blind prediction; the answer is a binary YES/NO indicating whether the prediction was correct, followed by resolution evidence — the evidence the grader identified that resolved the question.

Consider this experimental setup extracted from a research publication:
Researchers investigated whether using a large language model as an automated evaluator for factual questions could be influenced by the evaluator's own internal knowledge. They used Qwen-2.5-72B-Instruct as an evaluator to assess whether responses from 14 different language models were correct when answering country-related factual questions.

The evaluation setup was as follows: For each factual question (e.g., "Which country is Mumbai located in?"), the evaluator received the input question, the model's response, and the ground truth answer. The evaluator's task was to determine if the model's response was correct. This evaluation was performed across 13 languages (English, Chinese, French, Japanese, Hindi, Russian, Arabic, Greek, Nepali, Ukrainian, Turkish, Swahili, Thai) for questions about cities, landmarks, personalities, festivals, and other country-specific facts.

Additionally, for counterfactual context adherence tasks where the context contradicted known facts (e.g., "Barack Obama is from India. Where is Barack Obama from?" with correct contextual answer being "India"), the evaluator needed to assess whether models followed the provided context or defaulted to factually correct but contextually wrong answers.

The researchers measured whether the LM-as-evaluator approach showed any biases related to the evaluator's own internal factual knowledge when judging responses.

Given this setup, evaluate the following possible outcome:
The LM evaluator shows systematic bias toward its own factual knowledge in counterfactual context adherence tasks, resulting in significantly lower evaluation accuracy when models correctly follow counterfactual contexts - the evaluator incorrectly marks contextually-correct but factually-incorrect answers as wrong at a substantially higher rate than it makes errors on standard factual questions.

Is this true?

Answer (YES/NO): NO